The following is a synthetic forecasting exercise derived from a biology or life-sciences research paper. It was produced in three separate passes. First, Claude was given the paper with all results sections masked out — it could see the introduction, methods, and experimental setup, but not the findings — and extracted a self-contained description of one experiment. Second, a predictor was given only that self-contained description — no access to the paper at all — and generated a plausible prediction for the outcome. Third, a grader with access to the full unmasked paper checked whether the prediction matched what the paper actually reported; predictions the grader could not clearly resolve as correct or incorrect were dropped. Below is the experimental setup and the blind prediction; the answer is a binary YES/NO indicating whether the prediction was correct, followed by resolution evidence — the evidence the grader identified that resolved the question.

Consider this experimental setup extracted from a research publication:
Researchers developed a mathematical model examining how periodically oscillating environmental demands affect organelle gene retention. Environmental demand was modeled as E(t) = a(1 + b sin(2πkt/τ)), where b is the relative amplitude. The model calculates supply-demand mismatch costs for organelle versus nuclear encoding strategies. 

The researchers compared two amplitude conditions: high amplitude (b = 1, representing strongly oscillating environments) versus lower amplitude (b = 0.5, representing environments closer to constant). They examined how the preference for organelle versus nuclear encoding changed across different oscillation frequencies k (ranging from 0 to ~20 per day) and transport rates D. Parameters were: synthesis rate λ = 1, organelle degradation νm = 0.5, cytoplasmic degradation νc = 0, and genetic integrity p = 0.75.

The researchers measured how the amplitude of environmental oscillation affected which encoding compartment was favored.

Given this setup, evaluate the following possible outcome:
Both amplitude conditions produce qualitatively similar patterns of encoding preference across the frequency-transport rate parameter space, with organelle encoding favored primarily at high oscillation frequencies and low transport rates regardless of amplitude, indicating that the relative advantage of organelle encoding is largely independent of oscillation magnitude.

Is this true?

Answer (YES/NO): NO